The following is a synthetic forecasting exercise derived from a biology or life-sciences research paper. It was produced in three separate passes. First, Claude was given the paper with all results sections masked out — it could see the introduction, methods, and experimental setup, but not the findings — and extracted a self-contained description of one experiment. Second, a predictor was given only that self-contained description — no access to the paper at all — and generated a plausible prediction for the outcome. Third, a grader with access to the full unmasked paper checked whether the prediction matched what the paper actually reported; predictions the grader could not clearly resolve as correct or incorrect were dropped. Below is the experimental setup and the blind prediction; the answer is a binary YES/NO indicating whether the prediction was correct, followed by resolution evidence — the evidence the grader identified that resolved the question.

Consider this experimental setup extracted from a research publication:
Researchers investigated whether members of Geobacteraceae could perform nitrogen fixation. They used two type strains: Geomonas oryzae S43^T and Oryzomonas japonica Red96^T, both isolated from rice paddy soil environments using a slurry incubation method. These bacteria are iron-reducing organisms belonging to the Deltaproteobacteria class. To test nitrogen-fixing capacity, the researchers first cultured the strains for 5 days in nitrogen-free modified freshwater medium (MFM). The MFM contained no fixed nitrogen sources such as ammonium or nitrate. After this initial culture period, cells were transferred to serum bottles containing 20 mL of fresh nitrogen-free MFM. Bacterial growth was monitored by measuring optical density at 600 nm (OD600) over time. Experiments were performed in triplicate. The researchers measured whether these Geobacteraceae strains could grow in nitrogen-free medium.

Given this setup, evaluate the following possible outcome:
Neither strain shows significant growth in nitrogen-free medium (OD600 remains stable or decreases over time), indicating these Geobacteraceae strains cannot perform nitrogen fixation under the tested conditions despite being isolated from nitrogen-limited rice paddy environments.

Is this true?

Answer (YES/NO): NO